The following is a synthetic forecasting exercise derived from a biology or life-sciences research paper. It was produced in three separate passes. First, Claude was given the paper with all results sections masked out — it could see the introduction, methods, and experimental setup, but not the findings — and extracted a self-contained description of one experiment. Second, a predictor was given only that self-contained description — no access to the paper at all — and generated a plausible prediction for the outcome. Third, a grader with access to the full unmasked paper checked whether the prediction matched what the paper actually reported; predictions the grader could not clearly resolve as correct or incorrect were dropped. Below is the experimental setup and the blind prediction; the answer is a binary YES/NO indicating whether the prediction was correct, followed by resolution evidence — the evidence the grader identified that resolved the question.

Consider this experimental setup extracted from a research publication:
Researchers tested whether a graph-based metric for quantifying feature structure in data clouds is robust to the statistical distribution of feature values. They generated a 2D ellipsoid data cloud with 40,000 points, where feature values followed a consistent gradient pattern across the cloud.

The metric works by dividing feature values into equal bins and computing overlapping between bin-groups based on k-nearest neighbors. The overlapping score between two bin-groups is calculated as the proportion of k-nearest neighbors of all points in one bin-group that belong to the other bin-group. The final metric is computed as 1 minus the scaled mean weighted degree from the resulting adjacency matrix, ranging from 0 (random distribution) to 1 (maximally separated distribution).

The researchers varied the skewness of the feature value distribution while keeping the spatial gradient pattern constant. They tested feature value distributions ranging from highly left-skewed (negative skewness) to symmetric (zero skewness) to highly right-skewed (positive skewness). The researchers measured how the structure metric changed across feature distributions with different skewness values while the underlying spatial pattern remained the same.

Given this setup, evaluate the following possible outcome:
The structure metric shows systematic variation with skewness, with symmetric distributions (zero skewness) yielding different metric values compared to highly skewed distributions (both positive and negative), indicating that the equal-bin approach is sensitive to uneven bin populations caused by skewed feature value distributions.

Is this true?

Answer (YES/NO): NO